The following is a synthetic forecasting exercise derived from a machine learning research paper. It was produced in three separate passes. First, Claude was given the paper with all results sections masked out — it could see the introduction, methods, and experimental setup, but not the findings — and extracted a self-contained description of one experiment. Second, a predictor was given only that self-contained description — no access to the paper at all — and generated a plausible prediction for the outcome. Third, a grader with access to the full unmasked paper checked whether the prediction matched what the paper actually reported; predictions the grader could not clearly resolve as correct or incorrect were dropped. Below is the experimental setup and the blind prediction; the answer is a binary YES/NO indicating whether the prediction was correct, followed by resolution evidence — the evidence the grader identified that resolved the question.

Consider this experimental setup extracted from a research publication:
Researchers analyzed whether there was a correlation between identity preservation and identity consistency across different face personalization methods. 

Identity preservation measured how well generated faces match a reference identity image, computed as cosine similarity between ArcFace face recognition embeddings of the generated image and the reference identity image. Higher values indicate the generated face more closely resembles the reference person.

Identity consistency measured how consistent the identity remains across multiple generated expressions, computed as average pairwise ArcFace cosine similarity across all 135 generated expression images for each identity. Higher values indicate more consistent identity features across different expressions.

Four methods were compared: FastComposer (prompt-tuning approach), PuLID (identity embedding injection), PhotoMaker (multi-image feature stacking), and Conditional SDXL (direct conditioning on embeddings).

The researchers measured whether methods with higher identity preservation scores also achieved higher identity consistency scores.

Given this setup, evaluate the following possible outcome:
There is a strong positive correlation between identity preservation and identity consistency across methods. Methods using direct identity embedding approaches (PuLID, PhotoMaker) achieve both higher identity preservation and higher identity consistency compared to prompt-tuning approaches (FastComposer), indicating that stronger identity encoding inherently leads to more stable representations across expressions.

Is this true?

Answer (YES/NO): NO